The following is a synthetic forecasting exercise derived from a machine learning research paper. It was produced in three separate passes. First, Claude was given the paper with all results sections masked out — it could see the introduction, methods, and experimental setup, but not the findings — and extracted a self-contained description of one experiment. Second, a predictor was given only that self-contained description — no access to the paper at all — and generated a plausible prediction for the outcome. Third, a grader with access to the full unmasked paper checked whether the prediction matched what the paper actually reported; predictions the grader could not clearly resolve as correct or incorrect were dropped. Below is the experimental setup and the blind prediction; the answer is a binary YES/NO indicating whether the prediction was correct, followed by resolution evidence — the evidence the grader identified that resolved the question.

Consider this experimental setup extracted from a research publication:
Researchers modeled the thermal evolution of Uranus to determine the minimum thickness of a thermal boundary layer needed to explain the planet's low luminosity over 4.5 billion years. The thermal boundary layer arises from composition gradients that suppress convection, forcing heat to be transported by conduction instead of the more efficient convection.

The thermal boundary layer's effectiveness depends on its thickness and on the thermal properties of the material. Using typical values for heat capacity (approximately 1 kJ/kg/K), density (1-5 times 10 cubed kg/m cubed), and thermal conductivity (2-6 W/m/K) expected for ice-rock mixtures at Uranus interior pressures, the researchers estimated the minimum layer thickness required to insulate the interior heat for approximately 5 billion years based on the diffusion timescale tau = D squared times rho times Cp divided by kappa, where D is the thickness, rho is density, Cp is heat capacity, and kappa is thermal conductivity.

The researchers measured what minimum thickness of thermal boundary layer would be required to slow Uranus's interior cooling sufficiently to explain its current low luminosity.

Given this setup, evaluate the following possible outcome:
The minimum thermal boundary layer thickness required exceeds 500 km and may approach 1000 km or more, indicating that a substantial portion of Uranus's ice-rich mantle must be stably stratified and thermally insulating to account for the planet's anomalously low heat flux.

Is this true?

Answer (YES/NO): NO